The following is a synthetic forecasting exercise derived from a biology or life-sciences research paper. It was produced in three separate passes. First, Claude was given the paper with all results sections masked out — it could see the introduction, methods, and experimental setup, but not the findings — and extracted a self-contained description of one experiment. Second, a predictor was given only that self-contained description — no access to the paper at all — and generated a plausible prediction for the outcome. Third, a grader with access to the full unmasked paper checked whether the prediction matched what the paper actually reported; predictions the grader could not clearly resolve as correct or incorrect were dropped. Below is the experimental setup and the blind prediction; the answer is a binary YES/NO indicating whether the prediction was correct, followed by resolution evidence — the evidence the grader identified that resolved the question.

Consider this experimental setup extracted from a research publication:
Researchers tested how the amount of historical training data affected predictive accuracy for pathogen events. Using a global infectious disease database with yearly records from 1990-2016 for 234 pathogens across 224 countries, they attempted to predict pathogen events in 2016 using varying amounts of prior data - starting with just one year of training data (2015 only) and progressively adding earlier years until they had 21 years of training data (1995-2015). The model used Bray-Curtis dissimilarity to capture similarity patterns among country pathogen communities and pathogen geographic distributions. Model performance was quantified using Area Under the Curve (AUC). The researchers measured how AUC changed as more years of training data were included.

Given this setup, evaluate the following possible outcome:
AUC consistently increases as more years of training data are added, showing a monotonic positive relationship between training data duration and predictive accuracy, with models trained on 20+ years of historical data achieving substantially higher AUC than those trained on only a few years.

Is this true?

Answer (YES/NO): NO